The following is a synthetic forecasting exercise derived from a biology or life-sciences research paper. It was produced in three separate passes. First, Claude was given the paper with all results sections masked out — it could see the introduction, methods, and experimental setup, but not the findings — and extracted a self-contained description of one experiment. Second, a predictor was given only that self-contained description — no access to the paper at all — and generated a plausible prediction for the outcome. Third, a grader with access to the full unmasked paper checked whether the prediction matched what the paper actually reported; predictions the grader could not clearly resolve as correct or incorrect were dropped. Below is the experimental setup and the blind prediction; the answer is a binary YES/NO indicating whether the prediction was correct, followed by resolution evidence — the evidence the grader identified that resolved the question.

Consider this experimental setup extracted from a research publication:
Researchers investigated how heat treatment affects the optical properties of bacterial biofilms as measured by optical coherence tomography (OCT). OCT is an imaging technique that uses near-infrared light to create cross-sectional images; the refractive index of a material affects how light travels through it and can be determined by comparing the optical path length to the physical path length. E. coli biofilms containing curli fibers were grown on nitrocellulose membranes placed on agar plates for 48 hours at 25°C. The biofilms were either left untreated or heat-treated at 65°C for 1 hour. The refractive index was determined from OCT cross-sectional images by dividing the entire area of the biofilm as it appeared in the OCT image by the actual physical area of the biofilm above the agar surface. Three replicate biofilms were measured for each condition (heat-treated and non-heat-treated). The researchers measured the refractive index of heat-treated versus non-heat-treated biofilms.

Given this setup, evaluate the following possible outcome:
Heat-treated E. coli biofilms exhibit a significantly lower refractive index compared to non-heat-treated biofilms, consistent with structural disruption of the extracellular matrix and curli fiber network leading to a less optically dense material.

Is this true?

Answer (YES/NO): NO